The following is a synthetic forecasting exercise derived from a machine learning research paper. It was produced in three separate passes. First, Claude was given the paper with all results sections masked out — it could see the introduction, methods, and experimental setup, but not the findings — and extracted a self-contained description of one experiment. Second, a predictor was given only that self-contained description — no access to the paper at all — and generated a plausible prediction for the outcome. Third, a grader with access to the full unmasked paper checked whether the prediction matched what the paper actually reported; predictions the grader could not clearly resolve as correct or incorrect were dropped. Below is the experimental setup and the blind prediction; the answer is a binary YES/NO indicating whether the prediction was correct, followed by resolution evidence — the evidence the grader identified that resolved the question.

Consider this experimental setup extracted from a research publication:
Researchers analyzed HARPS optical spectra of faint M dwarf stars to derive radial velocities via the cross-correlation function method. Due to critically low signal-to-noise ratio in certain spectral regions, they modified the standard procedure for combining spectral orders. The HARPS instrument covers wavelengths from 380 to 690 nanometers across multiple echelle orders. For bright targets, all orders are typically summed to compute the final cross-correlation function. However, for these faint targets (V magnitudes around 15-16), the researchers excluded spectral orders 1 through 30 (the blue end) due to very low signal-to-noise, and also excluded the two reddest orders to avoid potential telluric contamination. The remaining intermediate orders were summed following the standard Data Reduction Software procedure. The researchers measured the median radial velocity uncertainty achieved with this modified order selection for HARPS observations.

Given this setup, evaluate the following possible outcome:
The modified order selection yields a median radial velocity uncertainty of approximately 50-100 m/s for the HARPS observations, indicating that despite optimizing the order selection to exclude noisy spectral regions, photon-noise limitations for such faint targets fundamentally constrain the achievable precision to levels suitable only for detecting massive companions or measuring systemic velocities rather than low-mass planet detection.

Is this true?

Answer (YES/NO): NO